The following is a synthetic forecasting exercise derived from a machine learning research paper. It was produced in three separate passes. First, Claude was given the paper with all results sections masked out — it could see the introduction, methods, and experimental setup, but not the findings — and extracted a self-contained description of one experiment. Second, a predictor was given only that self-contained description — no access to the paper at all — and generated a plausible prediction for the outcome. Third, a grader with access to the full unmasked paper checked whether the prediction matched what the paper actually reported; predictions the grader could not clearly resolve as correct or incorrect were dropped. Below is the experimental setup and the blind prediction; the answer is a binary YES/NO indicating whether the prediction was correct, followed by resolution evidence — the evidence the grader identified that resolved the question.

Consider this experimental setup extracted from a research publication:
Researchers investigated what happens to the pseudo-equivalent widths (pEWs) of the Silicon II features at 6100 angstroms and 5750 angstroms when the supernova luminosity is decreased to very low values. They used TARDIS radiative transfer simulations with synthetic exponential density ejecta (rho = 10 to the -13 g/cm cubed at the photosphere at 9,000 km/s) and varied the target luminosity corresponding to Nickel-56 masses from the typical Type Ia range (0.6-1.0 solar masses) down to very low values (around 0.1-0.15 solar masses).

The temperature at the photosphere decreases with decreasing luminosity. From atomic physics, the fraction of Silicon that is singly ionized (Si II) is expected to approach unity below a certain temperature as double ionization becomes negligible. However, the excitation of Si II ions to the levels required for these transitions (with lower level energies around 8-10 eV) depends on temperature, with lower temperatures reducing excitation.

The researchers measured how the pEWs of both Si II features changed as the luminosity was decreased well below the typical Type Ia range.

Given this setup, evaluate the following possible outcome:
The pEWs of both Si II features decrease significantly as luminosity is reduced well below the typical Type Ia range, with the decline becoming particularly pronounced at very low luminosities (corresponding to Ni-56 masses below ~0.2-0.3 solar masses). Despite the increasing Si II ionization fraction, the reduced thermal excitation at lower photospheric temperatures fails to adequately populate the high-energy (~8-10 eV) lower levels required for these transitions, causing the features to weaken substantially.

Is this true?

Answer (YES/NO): YES